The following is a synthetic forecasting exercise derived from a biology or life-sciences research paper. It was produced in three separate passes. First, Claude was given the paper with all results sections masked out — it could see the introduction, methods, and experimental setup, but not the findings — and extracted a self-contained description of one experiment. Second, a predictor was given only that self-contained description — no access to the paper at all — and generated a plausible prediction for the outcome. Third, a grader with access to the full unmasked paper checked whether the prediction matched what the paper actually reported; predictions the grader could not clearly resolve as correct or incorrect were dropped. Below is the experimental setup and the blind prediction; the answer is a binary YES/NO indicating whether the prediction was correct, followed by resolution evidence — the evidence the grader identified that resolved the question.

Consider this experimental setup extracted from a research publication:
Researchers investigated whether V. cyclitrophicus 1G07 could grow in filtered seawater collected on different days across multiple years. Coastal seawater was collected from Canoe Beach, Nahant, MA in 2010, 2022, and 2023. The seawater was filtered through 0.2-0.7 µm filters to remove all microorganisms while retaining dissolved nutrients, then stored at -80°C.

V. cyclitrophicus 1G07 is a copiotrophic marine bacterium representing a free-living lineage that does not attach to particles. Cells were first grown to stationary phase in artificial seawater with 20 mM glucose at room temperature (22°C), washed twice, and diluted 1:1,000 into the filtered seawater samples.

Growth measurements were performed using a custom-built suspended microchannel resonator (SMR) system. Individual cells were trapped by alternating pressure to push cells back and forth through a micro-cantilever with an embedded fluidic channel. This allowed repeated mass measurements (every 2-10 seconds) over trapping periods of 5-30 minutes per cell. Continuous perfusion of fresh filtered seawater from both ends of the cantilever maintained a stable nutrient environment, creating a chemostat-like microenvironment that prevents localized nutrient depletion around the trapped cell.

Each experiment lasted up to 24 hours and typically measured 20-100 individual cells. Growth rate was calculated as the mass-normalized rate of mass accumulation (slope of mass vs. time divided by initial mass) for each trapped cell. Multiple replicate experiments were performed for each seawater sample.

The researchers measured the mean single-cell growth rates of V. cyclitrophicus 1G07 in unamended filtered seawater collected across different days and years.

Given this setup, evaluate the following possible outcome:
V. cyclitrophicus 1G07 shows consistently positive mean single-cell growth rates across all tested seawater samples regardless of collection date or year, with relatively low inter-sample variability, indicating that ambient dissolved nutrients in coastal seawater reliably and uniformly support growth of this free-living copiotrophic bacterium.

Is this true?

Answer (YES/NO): YES